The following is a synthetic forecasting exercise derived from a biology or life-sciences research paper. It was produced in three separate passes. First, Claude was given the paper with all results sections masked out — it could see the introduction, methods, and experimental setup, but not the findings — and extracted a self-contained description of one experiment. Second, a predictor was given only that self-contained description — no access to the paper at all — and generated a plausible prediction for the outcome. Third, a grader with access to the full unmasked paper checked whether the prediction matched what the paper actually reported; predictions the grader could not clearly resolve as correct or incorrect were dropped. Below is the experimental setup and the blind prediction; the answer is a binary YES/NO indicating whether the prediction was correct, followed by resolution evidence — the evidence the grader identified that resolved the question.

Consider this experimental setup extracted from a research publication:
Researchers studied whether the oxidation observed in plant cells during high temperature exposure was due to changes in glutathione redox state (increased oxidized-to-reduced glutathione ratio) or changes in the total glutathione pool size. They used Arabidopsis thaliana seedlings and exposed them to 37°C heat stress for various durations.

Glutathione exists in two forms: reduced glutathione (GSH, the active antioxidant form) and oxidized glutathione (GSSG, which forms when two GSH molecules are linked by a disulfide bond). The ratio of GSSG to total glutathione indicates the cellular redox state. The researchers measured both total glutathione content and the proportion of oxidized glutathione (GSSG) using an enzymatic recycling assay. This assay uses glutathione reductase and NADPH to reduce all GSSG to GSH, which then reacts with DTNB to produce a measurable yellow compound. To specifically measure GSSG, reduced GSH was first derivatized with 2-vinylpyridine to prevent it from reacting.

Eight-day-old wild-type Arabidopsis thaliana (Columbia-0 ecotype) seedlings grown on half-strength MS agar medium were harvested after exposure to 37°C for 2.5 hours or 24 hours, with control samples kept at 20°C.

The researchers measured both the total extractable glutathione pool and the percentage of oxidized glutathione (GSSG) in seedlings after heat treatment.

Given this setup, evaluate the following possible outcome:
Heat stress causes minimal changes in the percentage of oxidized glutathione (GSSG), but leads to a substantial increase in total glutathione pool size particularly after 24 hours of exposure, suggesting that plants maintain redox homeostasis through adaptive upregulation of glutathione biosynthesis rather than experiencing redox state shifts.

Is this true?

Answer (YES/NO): NO